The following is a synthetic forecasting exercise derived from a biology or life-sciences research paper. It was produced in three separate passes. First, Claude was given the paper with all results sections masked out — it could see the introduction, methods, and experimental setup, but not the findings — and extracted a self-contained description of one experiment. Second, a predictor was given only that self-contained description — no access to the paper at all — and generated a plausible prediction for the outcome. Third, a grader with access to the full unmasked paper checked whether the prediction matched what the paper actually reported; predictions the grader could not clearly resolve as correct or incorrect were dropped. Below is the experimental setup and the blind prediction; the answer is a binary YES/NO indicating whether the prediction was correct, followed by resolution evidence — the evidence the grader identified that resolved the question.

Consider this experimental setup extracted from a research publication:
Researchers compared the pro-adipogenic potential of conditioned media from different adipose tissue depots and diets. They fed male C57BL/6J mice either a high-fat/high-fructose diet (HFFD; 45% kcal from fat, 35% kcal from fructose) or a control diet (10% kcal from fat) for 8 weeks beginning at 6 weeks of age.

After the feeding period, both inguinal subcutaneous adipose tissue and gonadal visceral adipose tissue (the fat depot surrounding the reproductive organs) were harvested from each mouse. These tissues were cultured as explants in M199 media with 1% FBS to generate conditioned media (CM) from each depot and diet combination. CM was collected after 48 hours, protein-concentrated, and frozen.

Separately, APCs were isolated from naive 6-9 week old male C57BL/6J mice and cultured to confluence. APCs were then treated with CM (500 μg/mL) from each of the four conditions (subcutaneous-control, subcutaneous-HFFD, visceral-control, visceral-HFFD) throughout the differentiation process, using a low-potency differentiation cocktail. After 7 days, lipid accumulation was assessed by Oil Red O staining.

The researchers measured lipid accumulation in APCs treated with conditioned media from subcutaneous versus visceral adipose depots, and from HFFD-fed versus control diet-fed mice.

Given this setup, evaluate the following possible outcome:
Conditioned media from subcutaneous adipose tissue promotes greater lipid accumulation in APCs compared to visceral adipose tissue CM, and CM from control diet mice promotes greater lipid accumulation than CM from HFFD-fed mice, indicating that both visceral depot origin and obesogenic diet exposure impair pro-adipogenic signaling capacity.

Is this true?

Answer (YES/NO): NO